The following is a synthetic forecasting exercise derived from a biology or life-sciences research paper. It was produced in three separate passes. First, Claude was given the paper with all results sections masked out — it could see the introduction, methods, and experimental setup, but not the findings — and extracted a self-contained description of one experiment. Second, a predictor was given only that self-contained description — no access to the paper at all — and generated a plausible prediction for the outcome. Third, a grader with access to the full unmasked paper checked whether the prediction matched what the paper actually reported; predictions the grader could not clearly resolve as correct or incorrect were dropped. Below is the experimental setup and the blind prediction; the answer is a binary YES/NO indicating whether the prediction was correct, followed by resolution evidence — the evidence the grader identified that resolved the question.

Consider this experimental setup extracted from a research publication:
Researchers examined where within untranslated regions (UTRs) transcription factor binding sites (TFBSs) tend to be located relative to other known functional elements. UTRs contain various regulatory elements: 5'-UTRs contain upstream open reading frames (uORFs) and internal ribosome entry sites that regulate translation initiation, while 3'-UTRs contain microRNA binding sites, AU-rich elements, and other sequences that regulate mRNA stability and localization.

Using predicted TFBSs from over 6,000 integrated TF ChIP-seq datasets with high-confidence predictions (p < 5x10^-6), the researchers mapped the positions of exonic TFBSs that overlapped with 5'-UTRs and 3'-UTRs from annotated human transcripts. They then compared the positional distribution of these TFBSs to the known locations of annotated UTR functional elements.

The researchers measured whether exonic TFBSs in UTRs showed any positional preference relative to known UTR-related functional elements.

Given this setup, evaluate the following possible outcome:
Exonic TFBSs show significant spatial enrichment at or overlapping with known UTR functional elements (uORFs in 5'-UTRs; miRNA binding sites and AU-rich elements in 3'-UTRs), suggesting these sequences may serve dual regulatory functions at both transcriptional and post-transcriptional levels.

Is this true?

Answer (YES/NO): NO